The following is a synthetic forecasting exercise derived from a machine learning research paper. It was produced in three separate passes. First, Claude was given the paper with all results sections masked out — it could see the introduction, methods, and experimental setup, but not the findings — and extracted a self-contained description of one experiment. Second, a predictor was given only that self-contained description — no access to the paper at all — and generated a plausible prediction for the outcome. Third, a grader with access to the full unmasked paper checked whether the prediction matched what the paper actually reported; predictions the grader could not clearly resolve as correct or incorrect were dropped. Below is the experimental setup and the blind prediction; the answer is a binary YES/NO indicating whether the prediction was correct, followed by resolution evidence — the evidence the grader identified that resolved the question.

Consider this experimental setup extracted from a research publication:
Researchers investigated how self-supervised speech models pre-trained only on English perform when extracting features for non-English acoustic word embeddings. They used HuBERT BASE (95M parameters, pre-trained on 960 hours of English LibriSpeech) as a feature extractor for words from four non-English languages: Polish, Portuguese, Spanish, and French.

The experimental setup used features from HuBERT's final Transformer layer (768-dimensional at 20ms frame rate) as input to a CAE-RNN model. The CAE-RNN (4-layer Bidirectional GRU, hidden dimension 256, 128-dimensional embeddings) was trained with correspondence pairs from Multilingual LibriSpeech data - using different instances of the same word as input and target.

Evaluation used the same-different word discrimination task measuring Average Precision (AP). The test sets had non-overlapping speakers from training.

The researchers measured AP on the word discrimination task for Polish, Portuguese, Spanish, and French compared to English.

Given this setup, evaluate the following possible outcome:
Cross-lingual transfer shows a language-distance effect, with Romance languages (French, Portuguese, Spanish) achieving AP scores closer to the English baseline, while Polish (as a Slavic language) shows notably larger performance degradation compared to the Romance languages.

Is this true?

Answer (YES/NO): NO